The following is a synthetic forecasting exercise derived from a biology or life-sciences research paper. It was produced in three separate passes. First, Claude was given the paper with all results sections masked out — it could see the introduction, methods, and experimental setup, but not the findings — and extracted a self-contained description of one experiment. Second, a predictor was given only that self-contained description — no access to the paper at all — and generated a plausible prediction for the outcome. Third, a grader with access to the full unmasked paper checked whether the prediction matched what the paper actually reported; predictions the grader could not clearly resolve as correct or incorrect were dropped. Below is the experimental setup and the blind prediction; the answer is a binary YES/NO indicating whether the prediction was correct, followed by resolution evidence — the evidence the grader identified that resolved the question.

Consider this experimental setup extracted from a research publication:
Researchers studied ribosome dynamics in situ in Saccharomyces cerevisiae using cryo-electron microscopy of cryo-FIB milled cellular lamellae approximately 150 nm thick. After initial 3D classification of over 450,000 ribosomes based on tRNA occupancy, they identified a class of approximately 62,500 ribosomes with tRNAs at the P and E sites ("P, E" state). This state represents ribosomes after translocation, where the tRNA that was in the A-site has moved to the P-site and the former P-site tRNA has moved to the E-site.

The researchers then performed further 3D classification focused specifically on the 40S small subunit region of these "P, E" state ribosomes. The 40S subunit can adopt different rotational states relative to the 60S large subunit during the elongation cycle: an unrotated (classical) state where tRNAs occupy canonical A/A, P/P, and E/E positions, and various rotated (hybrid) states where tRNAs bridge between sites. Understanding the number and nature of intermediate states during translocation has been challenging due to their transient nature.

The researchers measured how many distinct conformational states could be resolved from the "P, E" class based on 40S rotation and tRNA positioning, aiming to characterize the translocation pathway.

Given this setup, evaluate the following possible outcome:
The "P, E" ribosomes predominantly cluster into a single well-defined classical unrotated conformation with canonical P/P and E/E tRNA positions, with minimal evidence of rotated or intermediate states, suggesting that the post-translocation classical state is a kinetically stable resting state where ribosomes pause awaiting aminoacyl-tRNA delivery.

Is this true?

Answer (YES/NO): NO